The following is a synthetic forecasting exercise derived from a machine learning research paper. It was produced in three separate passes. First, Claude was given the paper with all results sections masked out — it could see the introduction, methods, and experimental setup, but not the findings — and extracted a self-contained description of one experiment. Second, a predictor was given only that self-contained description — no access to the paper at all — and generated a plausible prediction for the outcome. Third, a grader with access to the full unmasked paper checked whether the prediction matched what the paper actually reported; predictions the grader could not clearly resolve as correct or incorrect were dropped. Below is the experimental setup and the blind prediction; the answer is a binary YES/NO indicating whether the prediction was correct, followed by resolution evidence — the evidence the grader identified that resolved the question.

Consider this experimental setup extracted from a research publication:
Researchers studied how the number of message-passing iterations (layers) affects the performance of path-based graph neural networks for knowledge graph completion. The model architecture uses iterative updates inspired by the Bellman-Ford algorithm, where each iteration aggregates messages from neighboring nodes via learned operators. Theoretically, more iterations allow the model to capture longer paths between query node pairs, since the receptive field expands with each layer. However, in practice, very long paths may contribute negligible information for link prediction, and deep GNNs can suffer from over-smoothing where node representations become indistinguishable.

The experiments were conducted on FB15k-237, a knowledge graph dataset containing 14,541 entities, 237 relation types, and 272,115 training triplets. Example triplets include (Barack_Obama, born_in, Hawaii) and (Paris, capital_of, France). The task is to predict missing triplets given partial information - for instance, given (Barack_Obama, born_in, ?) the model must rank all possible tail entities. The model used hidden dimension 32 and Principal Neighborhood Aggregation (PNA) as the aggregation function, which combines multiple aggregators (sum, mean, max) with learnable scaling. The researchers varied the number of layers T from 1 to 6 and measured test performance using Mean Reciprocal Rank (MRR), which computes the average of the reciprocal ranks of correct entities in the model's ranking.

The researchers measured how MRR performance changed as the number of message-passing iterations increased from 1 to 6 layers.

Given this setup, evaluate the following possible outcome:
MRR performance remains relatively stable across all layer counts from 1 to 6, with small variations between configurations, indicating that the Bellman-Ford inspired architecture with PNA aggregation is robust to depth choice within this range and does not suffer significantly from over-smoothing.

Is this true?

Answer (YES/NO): NO